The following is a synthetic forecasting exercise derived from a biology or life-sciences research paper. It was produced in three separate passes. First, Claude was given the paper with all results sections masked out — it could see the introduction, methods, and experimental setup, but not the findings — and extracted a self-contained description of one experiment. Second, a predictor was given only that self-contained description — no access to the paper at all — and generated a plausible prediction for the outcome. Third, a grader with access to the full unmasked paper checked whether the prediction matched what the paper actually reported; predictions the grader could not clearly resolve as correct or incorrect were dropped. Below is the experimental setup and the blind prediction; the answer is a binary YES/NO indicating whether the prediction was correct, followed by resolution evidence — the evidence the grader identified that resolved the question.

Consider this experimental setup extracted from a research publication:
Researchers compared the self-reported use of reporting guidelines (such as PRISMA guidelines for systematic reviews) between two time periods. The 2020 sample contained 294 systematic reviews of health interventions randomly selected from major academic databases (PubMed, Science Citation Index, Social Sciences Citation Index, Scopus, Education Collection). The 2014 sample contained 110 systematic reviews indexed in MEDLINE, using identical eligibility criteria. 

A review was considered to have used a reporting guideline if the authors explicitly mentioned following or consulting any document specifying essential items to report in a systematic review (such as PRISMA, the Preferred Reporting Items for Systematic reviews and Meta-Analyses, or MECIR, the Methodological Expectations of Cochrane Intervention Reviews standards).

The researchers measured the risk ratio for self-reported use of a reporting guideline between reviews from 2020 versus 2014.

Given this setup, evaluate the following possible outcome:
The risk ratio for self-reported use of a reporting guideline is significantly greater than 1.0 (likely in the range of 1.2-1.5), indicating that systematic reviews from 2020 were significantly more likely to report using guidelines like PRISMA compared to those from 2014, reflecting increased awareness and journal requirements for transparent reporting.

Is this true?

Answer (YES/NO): NO